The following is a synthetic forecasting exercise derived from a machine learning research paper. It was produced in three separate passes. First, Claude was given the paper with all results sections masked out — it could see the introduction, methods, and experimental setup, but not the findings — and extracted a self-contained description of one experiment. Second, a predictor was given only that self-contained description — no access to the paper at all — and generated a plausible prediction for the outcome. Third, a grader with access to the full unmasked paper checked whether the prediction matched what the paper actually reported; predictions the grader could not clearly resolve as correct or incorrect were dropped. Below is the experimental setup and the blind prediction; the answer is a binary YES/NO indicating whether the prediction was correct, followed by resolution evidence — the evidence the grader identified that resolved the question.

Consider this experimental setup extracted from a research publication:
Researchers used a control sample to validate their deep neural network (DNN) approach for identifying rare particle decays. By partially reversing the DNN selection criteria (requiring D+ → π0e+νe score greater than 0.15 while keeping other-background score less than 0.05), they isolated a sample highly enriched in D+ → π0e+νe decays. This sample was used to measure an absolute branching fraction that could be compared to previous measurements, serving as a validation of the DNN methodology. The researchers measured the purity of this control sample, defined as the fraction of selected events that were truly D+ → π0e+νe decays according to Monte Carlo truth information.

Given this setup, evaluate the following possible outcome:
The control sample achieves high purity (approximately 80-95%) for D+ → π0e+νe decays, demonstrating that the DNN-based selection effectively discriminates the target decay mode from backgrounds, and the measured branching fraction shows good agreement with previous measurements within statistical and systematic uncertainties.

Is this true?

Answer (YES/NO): NO